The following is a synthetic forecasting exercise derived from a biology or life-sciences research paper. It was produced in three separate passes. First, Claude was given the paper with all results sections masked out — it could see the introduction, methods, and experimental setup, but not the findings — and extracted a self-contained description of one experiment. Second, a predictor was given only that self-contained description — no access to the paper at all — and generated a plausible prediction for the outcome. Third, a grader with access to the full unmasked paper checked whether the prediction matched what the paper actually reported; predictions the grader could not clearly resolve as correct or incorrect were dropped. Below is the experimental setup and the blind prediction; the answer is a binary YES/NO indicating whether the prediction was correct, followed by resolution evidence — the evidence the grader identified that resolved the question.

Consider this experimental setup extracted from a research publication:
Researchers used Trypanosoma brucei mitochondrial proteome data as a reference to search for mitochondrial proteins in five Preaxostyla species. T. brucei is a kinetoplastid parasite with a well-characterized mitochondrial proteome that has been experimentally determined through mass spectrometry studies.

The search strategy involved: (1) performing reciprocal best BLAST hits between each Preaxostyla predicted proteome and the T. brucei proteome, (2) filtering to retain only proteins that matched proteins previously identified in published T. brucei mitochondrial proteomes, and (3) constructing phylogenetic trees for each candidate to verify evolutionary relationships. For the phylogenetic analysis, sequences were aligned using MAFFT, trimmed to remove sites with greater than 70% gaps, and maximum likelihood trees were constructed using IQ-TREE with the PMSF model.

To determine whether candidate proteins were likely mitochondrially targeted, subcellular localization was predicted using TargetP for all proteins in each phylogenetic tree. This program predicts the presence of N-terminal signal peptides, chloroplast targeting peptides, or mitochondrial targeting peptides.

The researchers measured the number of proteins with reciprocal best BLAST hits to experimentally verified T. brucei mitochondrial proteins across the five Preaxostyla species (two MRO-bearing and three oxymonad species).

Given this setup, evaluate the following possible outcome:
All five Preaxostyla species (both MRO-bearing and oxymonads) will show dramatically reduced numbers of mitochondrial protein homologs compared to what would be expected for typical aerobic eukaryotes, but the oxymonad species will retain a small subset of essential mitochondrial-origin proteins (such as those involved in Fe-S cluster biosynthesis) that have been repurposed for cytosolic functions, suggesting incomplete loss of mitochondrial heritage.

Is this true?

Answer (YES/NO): NO